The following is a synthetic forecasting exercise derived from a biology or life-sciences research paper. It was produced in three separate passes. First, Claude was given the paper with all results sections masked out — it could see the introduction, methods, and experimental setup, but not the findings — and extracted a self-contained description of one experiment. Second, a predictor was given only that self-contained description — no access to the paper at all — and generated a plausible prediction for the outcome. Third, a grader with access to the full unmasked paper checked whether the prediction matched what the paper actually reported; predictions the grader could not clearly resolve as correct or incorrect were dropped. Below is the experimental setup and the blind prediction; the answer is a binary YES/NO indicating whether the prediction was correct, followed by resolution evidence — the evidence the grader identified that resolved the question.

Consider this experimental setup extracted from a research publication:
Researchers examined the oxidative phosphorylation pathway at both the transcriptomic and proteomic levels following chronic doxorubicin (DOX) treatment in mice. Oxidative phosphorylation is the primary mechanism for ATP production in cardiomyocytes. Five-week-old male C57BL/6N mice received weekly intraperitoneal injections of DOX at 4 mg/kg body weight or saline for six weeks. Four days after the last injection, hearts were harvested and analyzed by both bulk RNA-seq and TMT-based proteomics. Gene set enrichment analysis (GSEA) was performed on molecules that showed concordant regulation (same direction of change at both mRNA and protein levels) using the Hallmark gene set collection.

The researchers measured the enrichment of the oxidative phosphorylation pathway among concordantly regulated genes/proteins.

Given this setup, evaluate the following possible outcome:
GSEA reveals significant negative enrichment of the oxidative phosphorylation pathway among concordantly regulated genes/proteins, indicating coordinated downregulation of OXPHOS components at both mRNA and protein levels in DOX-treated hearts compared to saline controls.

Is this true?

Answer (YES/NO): YES